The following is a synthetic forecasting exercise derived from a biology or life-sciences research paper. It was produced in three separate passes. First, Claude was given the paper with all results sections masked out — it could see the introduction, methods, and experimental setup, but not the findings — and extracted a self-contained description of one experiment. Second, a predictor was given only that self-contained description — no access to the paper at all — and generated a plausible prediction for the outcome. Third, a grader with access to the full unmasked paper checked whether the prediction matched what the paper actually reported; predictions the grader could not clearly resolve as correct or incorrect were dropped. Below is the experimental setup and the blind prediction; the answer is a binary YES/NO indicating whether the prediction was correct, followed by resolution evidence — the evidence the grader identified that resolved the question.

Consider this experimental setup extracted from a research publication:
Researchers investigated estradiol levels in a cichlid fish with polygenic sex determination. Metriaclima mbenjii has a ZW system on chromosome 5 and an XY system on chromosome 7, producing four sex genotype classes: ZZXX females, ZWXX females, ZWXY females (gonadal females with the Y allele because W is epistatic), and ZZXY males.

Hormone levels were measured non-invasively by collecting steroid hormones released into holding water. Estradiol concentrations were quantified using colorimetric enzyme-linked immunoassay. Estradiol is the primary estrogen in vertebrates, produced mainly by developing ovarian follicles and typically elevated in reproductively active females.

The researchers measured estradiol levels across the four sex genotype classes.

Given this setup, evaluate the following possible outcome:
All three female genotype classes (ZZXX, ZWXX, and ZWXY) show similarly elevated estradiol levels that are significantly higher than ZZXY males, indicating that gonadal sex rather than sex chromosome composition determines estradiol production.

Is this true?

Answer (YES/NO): YES